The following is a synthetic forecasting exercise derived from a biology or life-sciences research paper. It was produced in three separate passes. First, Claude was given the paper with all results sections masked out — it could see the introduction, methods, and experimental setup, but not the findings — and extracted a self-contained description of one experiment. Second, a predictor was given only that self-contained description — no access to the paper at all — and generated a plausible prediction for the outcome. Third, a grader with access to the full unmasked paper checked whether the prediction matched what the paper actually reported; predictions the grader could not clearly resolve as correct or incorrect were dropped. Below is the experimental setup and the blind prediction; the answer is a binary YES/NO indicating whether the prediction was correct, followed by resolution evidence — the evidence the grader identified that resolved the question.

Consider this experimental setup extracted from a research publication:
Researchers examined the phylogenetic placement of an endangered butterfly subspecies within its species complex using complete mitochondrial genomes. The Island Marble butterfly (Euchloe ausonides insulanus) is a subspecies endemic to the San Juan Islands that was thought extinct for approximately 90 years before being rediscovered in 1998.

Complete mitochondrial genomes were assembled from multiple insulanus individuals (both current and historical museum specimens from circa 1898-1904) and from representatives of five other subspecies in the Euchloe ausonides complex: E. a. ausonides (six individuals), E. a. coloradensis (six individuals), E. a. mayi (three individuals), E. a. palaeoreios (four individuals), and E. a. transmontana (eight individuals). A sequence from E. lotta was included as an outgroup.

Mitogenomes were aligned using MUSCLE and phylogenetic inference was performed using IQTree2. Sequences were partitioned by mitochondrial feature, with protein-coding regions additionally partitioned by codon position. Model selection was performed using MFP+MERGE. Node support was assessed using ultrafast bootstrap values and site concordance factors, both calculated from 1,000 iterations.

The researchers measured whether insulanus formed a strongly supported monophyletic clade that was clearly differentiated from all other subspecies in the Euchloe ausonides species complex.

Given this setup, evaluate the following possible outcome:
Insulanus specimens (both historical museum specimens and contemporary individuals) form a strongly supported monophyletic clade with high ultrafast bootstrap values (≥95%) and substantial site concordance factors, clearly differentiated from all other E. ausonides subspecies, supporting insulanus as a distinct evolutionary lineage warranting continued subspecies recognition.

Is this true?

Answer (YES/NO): YES